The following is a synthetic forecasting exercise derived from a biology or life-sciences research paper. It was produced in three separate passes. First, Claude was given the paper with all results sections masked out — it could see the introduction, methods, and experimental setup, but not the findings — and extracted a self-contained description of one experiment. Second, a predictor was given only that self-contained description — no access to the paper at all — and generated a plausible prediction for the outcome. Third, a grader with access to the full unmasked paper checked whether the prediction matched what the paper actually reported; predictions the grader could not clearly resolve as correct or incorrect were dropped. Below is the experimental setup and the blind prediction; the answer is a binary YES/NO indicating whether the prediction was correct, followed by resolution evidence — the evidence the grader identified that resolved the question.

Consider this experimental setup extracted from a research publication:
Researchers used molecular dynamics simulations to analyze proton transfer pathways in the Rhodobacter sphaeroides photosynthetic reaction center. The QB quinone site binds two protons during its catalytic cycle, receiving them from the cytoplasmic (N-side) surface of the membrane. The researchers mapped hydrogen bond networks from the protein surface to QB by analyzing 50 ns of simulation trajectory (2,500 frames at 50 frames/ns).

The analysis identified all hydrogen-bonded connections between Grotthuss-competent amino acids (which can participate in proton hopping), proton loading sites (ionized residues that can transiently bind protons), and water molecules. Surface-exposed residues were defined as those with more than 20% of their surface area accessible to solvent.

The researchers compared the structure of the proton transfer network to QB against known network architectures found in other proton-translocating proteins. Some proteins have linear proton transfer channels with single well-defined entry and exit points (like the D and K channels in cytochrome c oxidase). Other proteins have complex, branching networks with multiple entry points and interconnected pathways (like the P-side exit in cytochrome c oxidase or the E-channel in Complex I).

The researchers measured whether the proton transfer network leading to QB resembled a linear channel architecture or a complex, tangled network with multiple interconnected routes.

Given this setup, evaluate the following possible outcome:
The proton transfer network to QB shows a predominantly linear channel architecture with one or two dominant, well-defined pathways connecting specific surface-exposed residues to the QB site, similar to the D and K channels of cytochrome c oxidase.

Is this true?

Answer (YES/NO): NO